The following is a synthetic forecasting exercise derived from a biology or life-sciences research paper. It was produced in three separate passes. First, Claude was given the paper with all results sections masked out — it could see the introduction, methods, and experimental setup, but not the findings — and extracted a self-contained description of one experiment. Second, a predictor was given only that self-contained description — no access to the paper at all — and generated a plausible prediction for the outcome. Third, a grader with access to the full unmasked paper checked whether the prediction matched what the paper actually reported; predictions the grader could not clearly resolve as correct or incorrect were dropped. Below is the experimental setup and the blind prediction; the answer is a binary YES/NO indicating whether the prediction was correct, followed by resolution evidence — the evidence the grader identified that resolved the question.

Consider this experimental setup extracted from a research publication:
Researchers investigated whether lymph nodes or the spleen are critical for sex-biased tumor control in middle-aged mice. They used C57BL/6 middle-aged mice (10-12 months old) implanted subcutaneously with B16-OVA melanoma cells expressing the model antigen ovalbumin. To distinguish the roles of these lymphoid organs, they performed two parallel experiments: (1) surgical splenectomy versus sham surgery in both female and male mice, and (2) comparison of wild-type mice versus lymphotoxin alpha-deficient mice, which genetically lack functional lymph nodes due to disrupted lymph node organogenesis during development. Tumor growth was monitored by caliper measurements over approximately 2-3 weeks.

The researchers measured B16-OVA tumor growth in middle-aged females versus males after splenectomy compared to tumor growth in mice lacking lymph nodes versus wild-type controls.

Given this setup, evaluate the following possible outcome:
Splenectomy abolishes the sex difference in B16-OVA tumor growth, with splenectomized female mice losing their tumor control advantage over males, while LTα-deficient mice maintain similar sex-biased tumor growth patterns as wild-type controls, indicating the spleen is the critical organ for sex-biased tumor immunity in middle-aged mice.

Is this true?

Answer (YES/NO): NO